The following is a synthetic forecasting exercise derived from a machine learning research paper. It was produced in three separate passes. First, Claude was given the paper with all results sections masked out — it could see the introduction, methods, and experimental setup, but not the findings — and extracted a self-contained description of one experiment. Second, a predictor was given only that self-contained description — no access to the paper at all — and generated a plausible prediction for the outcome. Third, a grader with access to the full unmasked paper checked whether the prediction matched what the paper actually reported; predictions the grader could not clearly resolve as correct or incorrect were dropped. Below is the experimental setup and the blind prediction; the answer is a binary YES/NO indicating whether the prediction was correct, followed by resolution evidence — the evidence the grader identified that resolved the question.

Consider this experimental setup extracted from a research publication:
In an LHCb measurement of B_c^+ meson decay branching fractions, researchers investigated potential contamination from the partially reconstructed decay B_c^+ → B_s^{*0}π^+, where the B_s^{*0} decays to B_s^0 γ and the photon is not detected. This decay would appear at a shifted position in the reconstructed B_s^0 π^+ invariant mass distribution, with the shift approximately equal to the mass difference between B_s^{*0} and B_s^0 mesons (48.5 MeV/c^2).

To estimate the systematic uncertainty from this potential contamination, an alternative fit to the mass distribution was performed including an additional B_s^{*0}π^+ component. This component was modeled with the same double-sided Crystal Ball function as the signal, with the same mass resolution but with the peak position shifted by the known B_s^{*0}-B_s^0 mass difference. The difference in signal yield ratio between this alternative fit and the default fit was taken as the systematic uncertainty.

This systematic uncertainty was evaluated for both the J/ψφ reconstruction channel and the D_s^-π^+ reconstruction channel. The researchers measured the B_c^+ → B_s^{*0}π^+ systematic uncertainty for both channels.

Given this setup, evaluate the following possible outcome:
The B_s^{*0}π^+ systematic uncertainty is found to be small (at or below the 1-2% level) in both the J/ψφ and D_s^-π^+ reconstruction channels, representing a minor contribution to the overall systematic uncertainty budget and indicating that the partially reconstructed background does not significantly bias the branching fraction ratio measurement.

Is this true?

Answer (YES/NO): NO